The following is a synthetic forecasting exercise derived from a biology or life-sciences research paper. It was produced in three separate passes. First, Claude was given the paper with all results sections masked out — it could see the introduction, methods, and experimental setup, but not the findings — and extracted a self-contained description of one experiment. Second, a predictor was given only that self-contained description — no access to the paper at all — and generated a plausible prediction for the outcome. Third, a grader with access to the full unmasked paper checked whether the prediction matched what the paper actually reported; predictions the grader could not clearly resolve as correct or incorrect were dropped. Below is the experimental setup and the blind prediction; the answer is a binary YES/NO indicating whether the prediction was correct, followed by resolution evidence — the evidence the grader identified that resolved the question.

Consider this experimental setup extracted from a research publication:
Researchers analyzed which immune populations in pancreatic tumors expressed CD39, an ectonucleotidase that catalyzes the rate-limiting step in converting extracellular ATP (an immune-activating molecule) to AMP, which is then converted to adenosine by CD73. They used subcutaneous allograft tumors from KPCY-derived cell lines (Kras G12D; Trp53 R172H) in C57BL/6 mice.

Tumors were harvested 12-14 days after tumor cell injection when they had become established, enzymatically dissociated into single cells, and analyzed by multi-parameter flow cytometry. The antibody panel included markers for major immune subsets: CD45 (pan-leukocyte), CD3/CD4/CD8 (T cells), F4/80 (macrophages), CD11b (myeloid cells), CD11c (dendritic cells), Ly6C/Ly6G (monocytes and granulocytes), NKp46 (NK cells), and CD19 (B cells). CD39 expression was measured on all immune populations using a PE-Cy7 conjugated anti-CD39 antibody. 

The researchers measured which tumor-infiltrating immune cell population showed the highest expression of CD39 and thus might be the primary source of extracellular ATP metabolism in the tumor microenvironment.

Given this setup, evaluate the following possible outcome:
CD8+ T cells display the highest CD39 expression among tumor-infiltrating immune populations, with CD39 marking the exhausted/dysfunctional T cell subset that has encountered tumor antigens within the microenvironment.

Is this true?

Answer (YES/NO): NO